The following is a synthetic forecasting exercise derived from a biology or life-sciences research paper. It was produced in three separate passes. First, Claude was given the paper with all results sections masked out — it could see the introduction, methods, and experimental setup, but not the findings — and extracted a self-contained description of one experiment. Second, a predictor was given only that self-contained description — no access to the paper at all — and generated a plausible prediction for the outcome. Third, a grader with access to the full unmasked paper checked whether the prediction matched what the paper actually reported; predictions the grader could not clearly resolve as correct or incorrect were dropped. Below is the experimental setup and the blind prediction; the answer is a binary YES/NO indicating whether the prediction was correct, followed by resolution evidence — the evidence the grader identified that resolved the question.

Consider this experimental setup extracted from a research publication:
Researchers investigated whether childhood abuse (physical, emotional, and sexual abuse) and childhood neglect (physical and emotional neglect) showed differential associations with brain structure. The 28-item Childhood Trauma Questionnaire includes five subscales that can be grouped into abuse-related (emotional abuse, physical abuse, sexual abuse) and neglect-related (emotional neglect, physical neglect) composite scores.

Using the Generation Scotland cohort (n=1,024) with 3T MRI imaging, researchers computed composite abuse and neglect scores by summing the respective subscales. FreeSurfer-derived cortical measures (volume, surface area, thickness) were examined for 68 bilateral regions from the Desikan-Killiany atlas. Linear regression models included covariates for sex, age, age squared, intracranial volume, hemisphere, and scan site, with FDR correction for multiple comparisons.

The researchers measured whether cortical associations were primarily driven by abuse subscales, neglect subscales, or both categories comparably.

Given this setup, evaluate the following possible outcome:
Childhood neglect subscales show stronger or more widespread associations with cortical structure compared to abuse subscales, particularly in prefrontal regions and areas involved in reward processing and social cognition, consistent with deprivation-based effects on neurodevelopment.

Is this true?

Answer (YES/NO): NO